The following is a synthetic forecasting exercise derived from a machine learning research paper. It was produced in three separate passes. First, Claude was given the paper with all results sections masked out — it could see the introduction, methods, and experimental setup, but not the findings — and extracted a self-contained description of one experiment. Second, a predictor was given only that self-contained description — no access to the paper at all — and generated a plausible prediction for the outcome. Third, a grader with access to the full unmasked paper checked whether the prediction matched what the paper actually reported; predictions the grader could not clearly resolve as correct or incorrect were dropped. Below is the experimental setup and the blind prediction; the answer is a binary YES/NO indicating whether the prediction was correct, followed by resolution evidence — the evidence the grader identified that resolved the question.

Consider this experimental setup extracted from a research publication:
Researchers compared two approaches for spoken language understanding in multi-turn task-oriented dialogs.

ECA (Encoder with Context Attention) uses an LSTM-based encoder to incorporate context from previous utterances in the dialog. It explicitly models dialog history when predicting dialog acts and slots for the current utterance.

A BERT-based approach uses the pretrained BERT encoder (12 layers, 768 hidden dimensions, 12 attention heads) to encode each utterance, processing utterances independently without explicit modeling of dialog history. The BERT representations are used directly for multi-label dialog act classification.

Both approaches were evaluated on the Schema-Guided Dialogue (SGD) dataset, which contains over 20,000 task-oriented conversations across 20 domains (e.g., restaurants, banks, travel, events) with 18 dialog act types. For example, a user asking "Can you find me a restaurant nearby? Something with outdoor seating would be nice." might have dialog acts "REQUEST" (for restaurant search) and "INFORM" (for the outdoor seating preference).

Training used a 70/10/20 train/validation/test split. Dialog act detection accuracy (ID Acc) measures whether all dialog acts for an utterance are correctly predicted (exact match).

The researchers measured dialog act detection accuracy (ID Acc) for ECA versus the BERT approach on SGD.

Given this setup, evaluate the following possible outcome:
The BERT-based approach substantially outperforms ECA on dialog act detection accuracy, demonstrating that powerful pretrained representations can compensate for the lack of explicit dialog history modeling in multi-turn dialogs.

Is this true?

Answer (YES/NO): NO